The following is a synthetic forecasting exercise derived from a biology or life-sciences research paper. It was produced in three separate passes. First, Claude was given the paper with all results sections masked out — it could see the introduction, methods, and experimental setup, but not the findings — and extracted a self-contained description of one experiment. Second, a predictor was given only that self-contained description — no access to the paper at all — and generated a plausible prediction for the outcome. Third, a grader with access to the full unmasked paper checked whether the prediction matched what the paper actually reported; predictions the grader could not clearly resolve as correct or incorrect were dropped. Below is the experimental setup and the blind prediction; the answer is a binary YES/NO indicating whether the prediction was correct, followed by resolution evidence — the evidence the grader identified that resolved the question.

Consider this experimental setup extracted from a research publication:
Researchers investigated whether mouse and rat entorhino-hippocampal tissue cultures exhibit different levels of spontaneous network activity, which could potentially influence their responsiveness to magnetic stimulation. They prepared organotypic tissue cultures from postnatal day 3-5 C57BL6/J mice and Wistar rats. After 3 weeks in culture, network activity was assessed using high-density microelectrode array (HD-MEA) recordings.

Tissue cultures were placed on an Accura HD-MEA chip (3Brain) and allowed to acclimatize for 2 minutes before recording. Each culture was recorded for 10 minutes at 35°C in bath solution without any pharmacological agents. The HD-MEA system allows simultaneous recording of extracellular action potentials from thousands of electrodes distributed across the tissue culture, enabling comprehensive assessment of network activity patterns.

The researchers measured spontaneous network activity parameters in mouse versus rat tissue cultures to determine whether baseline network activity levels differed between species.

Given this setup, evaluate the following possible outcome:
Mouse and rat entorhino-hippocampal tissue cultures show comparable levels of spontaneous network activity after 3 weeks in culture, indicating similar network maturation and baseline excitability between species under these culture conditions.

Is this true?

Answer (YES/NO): YES